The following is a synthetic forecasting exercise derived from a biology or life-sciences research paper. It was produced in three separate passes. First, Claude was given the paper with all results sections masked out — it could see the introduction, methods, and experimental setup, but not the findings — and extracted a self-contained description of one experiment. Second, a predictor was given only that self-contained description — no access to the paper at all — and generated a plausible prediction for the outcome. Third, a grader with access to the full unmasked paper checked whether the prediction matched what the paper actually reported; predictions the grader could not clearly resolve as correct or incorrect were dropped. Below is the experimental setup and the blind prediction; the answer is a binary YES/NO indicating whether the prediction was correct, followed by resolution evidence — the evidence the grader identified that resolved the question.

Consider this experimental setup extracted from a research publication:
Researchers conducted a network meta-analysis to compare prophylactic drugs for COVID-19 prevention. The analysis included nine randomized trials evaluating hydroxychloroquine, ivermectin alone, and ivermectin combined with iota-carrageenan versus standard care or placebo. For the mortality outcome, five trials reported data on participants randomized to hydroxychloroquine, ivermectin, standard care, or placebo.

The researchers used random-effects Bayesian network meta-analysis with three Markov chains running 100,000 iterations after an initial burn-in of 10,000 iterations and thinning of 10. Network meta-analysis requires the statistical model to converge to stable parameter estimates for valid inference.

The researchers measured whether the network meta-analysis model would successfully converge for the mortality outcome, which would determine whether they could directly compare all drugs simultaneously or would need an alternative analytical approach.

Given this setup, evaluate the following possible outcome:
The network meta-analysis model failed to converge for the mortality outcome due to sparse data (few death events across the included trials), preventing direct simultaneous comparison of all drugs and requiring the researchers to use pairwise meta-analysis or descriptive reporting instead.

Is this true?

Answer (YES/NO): NO